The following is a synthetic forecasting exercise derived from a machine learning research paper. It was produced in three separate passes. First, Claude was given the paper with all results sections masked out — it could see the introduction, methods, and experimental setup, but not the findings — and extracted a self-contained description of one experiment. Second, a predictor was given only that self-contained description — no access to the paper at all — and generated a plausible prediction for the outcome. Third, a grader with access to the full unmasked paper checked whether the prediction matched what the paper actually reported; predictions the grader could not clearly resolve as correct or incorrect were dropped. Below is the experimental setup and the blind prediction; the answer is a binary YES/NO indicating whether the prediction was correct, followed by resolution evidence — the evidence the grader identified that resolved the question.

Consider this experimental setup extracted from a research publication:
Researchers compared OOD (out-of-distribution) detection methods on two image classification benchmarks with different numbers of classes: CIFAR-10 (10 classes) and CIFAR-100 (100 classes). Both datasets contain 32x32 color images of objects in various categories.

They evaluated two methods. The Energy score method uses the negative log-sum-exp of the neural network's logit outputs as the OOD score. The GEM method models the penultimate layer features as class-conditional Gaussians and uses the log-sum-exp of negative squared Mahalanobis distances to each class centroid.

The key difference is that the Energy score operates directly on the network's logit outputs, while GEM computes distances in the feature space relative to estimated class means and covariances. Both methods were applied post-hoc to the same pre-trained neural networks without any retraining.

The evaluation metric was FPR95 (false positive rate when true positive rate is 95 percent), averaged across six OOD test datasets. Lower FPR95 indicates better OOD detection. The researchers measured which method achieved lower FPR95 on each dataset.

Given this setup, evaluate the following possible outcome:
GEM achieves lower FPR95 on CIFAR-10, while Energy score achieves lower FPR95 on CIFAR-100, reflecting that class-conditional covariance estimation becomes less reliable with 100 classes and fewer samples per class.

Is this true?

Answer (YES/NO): NO